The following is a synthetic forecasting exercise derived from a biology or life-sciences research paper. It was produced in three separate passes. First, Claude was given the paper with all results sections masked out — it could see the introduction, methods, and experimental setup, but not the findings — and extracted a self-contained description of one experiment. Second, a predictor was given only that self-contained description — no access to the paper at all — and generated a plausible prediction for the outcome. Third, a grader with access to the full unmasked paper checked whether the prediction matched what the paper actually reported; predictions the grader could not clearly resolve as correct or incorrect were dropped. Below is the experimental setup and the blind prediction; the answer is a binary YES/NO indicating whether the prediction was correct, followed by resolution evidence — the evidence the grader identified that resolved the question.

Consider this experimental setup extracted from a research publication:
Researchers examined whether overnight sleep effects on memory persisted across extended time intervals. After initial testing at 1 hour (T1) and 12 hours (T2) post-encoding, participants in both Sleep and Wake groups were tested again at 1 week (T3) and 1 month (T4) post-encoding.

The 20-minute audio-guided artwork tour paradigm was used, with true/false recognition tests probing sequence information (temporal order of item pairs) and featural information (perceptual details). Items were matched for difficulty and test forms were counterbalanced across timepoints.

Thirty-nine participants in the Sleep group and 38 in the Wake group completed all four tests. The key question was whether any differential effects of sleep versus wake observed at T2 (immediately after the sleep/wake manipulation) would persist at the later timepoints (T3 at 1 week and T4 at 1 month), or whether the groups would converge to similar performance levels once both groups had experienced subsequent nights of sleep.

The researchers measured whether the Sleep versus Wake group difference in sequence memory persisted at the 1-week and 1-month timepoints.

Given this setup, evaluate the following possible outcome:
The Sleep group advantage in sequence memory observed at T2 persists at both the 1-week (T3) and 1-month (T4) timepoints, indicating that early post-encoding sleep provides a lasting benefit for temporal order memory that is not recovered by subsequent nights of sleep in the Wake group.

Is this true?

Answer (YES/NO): NO